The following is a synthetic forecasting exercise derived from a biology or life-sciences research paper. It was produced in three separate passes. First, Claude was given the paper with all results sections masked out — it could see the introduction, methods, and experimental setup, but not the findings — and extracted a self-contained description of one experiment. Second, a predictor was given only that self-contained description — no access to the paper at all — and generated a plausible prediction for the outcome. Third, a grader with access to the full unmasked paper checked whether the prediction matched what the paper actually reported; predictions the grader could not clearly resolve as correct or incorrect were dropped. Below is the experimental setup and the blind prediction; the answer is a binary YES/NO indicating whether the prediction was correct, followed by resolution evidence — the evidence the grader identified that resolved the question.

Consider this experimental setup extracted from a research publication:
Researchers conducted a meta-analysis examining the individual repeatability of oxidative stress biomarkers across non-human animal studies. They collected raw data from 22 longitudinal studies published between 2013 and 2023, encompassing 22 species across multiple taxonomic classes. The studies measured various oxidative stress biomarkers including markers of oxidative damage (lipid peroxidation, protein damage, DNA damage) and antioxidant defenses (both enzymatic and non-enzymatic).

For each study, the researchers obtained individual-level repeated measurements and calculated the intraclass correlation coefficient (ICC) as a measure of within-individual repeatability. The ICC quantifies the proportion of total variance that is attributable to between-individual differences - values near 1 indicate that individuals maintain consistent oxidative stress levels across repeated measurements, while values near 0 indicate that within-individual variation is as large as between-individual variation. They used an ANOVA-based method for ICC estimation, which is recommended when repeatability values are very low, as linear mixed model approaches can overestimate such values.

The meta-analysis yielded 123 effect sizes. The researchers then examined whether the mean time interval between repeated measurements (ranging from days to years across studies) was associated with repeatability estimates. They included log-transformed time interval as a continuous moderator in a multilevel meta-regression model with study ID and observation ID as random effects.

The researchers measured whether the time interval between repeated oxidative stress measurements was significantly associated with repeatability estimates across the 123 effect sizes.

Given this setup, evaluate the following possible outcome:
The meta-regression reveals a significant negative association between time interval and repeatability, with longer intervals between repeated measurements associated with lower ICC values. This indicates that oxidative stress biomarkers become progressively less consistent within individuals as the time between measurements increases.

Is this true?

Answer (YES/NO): NO